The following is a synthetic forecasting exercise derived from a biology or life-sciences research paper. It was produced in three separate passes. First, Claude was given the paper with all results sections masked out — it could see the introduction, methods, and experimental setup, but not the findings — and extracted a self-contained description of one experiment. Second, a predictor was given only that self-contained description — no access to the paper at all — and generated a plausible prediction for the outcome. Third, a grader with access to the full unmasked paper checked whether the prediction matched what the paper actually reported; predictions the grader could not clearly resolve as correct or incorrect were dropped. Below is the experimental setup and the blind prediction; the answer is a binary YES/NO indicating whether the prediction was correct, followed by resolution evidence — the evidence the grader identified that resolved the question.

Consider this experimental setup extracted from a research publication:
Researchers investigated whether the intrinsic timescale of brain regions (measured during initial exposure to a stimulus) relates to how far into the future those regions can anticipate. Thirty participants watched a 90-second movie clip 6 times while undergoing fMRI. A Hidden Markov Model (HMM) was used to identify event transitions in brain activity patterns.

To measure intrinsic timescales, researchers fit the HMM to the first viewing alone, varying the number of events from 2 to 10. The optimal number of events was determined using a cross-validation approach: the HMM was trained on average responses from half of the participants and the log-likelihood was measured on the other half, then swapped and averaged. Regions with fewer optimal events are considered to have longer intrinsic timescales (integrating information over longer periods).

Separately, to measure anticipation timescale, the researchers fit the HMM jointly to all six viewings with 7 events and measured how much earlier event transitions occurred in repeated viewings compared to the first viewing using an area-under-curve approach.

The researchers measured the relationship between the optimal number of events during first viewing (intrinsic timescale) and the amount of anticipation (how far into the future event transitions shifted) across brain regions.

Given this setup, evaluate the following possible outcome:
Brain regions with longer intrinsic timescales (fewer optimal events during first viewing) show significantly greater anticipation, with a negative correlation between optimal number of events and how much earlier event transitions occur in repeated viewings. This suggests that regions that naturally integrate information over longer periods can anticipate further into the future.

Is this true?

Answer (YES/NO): YES